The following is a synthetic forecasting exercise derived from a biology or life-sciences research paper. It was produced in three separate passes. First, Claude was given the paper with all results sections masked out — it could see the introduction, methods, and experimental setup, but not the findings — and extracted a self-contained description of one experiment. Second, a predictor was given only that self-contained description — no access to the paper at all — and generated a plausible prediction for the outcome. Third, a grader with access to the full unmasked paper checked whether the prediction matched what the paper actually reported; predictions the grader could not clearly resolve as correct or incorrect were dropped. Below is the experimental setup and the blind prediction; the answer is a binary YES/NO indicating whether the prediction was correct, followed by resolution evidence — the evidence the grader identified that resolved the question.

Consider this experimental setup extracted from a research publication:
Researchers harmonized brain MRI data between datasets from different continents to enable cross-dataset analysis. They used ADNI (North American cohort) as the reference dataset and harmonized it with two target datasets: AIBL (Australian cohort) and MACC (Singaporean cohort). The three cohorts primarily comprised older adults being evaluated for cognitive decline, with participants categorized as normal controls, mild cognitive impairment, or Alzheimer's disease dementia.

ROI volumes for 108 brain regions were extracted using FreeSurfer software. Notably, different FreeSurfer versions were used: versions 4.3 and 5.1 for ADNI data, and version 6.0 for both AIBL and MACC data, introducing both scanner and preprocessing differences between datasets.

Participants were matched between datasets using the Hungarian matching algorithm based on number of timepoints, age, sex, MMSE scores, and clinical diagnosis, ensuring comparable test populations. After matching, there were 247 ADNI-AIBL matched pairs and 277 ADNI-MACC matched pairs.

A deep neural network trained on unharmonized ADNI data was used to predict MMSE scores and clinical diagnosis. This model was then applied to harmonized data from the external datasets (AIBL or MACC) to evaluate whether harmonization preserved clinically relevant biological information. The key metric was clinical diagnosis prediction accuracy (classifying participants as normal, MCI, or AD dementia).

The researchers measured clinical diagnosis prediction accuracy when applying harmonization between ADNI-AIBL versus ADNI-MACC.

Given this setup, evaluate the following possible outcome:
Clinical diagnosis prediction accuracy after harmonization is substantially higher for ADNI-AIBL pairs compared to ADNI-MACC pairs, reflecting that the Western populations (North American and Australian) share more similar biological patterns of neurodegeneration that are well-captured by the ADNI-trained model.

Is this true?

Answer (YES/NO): NO